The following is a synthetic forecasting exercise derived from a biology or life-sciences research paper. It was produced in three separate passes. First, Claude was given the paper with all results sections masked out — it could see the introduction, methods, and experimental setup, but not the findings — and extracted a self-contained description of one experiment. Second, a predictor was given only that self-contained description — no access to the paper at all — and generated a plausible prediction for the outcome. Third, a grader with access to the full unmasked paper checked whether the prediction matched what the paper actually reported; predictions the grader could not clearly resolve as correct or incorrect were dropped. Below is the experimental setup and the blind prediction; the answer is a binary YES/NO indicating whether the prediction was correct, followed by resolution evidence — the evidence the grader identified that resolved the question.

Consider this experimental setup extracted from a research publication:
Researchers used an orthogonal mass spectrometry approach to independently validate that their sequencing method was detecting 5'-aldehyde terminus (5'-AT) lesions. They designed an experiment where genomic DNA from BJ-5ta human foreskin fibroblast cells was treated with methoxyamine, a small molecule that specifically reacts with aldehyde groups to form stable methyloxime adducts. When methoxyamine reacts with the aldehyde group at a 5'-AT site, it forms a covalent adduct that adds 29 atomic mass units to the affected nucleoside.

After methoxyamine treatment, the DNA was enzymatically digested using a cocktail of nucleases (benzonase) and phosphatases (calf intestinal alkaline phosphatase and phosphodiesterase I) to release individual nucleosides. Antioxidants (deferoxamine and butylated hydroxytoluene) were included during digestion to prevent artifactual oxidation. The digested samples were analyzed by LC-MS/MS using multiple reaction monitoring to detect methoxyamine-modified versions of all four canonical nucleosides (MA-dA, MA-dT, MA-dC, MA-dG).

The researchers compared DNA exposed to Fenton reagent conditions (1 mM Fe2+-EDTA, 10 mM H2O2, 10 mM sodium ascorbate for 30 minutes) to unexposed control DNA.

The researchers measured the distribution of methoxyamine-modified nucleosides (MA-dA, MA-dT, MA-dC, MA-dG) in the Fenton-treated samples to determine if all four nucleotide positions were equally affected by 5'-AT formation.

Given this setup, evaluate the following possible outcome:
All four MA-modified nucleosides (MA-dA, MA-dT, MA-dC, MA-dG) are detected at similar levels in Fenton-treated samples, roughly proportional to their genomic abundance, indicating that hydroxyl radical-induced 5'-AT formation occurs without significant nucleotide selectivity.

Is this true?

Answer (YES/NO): NO